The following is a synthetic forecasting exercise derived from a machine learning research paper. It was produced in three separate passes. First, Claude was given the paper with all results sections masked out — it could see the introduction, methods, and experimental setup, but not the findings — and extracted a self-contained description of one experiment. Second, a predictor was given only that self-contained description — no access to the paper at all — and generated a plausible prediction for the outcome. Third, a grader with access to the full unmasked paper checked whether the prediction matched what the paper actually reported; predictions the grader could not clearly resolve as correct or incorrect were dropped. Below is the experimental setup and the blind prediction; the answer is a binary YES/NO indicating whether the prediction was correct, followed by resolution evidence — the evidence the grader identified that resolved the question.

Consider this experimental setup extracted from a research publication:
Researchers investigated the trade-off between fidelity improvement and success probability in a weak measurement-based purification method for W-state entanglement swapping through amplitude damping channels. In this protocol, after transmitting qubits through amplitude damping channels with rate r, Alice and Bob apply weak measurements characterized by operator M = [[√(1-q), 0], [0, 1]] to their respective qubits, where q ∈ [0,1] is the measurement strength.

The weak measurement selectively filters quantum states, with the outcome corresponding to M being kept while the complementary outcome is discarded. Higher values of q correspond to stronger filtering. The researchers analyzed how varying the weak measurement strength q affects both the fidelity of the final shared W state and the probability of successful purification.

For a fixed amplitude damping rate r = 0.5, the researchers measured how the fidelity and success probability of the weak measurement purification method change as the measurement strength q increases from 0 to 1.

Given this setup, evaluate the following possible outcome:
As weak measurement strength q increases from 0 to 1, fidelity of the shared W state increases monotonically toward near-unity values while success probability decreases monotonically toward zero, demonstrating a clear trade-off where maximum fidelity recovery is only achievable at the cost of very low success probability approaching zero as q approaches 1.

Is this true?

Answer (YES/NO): YES